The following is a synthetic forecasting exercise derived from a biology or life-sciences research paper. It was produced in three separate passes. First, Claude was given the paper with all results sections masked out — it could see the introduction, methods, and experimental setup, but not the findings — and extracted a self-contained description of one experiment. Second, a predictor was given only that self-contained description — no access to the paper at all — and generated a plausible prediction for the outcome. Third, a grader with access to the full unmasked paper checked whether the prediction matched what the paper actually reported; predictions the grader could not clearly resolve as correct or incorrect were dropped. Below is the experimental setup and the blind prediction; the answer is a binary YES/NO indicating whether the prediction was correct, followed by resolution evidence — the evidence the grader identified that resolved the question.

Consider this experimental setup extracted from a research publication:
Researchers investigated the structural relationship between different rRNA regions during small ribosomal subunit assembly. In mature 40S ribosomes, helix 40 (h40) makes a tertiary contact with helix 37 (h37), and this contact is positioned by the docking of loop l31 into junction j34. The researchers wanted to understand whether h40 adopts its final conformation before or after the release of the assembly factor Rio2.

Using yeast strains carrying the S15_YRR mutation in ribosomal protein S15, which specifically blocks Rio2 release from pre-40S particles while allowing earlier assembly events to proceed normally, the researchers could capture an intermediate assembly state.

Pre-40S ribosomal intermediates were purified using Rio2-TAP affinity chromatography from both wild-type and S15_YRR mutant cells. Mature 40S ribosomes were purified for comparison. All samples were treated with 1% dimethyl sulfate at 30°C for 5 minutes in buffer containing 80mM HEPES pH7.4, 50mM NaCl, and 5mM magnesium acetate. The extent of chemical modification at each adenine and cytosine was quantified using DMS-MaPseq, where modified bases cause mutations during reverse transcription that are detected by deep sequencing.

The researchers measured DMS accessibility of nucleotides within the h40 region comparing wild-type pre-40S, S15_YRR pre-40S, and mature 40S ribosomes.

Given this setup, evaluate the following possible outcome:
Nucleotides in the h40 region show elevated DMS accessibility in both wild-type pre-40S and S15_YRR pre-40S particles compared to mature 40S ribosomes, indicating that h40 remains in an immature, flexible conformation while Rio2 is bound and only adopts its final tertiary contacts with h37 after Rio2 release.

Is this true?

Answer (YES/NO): NO